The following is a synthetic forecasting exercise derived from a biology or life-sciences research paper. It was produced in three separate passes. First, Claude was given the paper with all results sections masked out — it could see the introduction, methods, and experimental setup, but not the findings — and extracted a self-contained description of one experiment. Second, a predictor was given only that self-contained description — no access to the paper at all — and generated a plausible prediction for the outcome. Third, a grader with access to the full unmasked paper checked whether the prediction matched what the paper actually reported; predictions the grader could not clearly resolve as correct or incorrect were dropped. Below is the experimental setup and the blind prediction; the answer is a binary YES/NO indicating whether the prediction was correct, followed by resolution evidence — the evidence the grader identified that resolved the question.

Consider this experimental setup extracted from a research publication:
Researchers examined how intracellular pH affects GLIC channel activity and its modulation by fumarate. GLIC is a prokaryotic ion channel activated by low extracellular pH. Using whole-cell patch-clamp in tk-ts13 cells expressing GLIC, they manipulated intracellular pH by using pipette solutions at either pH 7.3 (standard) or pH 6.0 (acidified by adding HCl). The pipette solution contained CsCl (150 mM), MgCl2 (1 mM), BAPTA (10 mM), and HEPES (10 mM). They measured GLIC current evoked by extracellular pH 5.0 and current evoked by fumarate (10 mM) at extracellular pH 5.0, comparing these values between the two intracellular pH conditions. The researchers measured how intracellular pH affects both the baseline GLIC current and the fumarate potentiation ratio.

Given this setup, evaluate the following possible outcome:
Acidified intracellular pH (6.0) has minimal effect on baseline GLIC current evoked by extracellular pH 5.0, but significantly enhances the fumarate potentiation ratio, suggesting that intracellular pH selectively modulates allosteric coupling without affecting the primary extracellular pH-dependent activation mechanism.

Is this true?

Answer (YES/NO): NO